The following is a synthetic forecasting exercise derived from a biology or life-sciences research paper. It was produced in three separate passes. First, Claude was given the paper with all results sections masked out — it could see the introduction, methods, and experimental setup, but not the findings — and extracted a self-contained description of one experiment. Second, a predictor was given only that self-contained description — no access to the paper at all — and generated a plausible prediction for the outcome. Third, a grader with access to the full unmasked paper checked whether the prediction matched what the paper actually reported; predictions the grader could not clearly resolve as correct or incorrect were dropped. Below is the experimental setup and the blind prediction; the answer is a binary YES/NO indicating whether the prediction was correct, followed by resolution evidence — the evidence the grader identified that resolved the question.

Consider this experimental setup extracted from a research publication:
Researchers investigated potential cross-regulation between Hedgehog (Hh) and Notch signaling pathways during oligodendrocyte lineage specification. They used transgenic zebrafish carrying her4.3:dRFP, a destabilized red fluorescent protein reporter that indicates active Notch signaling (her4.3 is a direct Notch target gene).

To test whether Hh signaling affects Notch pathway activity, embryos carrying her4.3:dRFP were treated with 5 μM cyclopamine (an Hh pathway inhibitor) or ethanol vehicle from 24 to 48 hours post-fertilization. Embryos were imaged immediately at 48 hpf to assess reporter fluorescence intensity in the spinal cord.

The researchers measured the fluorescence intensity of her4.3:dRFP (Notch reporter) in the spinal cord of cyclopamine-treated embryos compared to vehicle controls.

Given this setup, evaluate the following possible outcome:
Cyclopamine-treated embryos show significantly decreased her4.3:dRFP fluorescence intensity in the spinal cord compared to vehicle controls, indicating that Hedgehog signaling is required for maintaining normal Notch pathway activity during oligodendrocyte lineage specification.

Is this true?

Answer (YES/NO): NO